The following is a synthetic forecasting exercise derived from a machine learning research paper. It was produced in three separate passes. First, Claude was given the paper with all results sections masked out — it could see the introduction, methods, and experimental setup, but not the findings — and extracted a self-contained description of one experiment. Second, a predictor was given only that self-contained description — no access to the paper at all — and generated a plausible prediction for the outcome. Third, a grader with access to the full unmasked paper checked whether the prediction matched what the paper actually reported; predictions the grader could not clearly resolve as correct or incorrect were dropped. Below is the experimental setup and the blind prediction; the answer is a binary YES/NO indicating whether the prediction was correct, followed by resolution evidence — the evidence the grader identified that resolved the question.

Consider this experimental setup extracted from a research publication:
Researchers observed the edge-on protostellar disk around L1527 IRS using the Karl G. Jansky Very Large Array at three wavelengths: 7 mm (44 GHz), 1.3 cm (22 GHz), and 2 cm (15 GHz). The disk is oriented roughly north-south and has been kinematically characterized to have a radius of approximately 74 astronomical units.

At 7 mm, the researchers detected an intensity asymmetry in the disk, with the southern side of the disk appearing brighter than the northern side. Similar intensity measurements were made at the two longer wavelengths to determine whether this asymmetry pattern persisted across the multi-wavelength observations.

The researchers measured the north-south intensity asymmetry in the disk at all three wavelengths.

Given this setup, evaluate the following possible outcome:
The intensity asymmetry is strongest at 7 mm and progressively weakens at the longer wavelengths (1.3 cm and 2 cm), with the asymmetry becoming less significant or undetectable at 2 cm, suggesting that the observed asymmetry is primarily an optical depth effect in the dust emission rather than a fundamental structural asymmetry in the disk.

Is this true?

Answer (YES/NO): NO